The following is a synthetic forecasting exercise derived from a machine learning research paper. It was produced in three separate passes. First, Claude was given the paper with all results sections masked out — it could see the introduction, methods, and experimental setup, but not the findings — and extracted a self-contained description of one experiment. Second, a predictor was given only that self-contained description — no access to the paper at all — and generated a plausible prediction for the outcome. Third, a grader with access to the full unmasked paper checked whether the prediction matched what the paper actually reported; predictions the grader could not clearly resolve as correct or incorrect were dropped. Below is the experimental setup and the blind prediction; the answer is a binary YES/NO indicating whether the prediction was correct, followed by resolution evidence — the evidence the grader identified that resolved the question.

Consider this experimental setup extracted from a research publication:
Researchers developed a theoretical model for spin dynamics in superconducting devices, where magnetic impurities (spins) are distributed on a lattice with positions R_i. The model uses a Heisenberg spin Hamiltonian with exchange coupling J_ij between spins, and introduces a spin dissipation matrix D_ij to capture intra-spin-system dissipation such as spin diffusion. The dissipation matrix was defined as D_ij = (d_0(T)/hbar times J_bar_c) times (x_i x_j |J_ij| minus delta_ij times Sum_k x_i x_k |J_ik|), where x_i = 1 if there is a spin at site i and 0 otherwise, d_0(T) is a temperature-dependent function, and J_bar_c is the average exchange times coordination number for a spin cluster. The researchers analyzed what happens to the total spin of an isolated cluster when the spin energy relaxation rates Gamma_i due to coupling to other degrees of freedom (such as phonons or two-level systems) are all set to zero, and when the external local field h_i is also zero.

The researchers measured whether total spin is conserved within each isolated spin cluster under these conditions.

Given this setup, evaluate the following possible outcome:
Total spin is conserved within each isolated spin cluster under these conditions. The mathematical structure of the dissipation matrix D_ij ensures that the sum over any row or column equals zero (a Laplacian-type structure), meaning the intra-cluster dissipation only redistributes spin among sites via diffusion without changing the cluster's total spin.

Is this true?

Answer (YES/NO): YES